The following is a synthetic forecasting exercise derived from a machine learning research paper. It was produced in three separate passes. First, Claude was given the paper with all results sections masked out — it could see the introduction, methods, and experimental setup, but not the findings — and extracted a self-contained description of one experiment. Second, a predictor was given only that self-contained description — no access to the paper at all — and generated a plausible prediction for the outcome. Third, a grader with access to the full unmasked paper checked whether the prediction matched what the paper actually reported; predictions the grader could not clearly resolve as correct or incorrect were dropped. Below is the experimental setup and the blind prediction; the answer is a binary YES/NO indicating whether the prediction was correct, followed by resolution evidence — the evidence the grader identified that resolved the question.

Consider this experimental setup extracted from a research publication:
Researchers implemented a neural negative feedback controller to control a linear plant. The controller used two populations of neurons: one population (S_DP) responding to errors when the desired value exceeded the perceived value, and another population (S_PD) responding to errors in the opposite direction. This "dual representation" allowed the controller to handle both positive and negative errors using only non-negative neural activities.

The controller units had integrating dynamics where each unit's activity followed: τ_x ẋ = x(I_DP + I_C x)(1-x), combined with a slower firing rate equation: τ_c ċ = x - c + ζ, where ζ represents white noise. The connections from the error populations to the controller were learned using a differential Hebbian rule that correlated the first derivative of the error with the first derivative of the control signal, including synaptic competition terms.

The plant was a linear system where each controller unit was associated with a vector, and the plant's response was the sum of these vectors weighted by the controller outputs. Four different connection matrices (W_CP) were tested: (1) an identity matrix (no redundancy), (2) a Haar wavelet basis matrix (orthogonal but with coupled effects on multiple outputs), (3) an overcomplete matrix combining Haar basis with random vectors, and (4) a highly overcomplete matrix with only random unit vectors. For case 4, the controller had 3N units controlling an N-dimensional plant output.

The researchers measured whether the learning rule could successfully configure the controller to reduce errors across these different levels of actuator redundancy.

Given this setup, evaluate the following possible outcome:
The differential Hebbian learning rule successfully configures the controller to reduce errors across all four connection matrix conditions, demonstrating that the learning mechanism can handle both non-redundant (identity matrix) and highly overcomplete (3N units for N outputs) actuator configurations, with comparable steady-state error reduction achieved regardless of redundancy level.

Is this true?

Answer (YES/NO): NO